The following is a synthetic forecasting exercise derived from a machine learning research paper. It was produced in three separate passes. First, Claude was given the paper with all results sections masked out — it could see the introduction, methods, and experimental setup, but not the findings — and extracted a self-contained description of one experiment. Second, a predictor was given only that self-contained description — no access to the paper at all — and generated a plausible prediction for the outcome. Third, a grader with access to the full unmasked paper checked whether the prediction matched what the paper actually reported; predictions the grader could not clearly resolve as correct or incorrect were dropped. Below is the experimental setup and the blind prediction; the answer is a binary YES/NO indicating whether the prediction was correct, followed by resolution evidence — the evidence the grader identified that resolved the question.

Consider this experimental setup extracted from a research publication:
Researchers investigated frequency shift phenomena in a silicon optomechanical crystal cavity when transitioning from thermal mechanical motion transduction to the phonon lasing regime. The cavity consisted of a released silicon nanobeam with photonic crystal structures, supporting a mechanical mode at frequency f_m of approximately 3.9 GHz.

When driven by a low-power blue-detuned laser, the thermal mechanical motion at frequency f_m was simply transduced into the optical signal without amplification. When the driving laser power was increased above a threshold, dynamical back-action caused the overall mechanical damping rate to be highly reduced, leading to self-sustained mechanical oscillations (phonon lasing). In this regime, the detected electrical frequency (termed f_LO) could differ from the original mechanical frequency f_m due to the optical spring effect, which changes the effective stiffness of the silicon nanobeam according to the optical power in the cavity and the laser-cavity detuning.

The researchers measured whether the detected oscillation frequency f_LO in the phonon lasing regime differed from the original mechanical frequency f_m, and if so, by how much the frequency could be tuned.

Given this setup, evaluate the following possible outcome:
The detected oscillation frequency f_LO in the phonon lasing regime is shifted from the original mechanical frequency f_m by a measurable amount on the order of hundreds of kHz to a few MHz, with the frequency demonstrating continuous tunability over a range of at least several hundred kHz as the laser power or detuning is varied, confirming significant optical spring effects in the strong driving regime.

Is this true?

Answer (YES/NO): YES